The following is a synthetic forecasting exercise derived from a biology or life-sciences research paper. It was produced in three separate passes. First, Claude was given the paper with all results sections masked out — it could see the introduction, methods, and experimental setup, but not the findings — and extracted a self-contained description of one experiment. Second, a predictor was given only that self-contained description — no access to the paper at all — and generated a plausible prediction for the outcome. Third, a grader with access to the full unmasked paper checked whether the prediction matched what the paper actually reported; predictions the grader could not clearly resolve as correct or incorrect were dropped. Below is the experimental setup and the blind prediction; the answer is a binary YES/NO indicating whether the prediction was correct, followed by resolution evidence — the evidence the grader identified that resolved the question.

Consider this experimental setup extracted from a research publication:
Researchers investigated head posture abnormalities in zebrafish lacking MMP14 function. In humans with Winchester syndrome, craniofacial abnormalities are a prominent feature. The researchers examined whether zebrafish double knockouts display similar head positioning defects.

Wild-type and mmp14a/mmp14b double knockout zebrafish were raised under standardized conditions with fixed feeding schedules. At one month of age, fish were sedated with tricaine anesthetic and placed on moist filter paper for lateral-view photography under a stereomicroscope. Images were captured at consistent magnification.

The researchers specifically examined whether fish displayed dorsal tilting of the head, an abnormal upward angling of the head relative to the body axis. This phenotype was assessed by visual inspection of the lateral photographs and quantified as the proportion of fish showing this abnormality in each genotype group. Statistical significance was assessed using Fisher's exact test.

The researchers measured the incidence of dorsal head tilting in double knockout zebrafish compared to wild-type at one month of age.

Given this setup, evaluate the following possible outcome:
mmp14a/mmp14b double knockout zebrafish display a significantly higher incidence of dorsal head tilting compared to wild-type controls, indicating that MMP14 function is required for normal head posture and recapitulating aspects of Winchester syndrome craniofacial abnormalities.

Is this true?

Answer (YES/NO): YES